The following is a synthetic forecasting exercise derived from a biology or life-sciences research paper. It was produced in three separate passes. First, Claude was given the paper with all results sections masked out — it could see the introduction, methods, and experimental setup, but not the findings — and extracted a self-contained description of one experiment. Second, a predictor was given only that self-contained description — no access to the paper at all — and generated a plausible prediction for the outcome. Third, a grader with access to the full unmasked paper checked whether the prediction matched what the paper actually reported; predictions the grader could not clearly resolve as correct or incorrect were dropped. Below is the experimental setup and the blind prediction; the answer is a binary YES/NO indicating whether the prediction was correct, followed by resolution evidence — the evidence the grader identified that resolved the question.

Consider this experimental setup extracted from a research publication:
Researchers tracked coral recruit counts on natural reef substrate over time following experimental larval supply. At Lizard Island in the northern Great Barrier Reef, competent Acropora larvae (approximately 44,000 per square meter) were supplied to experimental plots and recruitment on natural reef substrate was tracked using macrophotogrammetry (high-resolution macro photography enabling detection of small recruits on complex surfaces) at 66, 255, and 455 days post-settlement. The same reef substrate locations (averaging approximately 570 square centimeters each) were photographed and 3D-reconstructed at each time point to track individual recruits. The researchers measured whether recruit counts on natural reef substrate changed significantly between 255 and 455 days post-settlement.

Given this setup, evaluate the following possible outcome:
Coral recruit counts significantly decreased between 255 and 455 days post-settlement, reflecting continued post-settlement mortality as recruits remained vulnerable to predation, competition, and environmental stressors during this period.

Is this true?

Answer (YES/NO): NO